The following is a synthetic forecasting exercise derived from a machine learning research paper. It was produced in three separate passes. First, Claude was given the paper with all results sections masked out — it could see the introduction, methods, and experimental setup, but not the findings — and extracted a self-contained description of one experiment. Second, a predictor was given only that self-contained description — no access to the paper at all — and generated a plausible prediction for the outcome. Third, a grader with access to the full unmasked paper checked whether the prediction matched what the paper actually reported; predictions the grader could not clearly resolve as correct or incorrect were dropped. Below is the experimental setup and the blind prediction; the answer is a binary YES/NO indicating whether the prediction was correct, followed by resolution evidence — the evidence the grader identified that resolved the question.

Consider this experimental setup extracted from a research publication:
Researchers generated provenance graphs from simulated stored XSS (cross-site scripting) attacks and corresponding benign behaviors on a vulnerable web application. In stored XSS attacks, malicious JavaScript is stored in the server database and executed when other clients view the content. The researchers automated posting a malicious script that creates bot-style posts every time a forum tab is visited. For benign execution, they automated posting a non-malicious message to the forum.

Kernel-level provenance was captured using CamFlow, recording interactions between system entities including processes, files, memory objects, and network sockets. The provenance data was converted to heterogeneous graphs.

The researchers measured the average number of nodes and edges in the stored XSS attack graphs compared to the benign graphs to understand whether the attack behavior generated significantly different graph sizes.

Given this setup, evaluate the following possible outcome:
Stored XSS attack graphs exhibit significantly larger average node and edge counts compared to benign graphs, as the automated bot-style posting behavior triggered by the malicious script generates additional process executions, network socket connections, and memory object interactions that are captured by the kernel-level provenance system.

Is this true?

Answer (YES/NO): NO